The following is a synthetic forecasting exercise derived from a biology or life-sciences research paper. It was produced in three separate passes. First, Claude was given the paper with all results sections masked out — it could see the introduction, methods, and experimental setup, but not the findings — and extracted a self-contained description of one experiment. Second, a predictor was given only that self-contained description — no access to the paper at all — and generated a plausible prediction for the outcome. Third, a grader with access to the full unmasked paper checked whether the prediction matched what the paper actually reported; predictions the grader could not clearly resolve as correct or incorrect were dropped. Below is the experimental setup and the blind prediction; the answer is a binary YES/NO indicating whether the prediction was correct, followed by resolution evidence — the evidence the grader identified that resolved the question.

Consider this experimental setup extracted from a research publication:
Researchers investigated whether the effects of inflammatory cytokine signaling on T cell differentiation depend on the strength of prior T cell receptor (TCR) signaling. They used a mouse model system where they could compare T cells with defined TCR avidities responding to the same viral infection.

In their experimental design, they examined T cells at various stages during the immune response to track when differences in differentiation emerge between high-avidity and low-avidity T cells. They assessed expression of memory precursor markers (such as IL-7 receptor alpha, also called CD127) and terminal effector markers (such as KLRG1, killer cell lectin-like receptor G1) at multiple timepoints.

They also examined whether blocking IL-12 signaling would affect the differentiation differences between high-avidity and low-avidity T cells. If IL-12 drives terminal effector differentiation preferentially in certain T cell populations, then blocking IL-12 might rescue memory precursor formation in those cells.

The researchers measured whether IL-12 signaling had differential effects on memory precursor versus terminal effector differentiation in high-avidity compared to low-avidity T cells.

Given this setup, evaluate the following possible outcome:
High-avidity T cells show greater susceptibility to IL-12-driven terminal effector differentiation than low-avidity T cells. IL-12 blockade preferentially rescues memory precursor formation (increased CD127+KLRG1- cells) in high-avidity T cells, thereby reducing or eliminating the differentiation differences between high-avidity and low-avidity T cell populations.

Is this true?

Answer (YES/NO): NO